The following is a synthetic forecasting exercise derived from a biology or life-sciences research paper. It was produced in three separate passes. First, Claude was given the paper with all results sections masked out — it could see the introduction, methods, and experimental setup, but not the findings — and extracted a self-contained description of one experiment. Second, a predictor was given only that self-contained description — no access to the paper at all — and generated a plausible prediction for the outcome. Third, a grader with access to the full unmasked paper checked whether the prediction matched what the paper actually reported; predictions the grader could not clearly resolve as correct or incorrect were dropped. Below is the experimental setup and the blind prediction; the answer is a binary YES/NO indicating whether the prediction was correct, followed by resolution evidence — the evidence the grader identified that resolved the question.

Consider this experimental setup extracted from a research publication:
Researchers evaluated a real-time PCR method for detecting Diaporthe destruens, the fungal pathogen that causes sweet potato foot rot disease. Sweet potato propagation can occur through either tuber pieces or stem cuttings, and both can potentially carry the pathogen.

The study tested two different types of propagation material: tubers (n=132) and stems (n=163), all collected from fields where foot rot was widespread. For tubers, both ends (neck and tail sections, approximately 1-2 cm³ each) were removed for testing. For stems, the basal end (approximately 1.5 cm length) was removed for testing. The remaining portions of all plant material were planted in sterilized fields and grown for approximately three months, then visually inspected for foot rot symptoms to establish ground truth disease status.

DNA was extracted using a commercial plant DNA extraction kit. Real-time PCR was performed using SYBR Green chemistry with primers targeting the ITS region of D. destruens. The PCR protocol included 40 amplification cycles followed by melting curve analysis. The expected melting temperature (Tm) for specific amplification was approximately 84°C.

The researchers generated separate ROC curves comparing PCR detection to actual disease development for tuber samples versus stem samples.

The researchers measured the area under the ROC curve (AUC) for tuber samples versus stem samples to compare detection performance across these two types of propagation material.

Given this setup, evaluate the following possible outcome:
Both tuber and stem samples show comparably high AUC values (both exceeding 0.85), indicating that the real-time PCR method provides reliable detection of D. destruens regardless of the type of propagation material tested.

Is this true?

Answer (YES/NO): NO